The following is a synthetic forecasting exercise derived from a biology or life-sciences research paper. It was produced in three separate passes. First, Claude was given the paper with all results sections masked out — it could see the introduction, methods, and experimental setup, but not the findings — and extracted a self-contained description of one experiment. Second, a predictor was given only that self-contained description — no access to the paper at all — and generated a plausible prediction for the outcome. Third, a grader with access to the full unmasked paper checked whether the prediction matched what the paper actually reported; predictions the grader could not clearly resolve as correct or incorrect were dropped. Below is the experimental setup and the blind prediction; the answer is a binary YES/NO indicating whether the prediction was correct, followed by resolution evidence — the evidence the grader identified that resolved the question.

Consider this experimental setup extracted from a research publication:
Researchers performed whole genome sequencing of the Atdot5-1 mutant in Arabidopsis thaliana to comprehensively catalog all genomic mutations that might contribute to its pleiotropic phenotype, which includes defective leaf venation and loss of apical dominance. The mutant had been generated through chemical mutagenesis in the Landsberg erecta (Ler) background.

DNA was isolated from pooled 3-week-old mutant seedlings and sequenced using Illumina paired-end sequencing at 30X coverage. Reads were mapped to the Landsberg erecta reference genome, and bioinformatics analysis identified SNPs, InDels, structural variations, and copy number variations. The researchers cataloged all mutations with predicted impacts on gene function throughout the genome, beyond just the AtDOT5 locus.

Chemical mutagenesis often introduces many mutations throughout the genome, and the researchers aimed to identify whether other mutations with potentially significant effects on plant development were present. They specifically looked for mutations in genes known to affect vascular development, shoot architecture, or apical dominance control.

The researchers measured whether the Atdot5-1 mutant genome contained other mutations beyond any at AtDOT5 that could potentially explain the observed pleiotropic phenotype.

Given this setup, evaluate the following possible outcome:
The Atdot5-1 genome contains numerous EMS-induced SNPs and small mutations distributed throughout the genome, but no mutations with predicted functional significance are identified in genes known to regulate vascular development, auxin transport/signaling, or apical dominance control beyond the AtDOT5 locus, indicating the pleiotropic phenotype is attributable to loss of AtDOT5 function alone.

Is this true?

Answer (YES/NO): NO